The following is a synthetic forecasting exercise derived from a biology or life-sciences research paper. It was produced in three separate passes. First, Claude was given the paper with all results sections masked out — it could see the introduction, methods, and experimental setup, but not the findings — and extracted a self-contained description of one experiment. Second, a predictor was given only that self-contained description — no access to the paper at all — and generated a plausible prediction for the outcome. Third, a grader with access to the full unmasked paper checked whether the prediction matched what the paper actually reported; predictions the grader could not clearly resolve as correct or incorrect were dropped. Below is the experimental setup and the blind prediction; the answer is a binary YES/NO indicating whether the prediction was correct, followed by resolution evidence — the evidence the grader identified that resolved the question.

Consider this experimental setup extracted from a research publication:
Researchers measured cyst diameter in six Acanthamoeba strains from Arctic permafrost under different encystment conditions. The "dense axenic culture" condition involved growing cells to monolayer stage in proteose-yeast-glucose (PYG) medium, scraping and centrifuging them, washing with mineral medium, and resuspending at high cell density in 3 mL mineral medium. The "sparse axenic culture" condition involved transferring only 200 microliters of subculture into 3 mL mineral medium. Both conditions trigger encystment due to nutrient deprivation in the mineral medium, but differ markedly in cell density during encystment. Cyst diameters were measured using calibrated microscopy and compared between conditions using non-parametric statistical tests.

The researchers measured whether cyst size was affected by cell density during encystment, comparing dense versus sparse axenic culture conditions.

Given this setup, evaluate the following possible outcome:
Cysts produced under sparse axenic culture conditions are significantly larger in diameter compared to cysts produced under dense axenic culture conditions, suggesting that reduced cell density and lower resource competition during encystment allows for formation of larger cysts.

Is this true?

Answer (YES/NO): YES